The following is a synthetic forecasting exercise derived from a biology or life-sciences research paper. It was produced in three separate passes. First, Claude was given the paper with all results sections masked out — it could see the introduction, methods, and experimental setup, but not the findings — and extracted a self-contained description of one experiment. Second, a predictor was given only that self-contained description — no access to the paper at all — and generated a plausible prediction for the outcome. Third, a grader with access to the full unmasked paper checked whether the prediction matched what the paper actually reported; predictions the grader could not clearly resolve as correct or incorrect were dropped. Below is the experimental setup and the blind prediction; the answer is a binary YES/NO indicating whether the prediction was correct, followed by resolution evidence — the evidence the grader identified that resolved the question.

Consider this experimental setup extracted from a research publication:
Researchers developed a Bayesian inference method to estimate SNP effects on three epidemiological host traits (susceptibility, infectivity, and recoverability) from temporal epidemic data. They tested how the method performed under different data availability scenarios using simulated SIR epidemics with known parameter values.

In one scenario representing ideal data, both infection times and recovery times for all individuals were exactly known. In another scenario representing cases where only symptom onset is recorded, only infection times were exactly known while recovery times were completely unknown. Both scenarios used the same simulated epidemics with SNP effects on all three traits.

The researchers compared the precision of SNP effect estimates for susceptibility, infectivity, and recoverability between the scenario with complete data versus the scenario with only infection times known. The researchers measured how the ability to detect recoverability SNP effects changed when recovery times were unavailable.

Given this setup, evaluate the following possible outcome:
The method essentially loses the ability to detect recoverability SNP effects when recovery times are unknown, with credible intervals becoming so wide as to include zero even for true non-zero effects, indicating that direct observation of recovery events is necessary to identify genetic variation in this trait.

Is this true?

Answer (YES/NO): NO